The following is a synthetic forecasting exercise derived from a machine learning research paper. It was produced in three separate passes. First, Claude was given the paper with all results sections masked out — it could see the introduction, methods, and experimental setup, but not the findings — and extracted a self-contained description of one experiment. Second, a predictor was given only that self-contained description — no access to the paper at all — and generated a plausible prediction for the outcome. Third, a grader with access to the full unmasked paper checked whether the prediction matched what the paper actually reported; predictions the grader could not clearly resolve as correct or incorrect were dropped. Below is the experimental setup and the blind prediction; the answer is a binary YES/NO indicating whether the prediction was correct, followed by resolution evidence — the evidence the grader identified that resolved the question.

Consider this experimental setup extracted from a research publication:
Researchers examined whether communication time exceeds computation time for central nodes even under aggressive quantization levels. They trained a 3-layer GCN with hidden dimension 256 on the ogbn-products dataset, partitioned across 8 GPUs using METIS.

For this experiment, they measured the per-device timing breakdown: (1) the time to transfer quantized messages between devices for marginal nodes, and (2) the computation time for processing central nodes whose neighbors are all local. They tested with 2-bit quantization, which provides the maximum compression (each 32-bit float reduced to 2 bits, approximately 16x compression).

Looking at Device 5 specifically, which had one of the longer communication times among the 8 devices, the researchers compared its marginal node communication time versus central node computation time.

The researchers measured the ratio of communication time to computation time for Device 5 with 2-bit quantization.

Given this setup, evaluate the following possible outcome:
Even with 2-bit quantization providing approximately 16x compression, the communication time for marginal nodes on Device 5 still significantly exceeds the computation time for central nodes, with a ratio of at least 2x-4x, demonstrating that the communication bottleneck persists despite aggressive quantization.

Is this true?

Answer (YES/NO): YES